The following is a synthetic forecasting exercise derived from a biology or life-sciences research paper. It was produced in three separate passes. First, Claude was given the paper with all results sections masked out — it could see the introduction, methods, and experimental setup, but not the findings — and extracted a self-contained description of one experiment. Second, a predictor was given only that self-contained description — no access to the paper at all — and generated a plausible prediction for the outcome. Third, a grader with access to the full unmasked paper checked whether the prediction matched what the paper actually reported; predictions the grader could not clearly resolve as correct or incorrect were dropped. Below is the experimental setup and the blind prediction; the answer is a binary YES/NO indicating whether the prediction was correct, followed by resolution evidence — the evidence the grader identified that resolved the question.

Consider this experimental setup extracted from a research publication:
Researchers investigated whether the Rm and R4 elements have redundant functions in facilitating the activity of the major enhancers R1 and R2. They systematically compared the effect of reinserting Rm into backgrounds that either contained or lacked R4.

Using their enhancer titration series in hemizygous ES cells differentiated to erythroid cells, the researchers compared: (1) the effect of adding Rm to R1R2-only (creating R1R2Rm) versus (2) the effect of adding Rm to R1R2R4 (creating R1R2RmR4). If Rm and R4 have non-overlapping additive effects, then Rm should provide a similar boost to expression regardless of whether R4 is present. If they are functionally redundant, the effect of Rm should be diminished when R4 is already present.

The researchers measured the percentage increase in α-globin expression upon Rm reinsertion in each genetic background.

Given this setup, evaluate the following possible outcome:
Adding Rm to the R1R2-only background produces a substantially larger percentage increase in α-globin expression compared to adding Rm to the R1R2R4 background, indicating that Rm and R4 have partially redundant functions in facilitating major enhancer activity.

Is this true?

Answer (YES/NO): YES